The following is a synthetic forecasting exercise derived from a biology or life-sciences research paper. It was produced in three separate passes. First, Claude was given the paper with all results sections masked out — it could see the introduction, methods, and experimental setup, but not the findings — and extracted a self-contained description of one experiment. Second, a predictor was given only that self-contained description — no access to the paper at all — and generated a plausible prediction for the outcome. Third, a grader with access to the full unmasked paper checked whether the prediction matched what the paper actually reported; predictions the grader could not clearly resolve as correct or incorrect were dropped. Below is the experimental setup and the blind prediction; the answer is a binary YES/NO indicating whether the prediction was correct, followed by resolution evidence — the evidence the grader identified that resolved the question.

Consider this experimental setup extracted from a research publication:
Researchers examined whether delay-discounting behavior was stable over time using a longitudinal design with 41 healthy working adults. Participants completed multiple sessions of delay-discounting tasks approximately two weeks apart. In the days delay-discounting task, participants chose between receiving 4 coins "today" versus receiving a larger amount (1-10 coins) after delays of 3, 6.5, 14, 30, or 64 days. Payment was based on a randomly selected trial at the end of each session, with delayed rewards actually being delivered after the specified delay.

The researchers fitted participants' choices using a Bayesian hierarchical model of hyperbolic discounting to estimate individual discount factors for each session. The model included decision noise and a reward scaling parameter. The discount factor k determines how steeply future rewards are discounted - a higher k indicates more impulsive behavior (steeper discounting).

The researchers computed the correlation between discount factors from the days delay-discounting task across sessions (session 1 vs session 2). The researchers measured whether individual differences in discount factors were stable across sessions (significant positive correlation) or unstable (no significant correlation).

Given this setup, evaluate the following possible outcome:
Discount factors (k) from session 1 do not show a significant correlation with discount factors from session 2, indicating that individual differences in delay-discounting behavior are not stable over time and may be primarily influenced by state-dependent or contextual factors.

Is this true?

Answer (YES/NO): NO